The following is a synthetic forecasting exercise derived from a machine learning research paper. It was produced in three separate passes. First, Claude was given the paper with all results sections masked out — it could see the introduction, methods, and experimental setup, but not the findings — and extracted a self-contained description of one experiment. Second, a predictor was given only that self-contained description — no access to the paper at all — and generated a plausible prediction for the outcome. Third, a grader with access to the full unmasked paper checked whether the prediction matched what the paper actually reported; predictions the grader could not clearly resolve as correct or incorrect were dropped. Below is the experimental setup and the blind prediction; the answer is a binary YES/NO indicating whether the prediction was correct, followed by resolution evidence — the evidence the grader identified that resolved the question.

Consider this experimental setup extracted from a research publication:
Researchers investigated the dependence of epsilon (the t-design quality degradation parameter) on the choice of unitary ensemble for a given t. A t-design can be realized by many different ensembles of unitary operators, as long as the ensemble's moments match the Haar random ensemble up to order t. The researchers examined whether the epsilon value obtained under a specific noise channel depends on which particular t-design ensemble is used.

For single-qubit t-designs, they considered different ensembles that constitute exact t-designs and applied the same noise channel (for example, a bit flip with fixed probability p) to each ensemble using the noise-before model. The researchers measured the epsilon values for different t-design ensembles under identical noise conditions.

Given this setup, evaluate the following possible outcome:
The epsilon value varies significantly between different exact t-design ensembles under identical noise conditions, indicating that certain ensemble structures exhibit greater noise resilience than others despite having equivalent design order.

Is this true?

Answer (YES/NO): NO